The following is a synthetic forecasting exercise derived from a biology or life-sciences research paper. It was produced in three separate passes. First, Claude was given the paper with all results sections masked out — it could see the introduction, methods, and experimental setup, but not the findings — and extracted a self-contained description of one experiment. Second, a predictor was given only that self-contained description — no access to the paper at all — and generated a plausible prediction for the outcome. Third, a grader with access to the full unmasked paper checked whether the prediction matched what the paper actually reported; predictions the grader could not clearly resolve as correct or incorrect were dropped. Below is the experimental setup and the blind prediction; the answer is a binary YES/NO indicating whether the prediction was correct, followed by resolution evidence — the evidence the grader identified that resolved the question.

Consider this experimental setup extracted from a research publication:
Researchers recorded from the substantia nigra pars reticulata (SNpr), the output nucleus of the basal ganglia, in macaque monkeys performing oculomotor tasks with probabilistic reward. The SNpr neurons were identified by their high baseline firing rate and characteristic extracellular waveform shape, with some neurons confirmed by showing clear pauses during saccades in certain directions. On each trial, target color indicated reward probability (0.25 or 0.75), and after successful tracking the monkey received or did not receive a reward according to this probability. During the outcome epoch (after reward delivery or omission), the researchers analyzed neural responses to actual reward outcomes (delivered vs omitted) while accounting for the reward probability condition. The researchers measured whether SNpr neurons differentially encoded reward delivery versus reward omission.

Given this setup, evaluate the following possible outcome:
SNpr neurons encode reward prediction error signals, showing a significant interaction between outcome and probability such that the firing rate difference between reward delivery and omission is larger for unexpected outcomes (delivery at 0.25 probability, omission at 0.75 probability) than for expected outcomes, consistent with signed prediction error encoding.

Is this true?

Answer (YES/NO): NO